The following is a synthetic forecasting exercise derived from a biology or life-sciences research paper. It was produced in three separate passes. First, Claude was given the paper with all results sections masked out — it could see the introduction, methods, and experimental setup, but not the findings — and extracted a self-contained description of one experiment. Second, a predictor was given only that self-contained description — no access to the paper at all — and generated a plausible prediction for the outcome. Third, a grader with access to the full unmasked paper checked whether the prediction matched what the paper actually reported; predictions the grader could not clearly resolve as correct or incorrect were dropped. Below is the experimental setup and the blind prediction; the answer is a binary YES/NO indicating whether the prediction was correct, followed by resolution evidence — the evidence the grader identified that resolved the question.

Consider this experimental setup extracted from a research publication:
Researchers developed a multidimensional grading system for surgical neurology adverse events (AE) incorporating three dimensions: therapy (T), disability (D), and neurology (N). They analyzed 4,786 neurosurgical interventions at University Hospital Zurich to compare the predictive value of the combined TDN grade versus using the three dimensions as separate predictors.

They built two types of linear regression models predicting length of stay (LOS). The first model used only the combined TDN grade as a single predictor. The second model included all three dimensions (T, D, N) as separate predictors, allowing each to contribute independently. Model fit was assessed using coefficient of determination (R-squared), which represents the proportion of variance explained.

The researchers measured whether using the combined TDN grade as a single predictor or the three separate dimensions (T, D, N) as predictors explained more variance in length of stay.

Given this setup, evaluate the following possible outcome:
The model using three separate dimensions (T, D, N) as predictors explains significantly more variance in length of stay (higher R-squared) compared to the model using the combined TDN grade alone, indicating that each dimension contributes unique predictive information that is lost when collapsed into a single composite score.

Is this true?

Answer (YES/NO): NO